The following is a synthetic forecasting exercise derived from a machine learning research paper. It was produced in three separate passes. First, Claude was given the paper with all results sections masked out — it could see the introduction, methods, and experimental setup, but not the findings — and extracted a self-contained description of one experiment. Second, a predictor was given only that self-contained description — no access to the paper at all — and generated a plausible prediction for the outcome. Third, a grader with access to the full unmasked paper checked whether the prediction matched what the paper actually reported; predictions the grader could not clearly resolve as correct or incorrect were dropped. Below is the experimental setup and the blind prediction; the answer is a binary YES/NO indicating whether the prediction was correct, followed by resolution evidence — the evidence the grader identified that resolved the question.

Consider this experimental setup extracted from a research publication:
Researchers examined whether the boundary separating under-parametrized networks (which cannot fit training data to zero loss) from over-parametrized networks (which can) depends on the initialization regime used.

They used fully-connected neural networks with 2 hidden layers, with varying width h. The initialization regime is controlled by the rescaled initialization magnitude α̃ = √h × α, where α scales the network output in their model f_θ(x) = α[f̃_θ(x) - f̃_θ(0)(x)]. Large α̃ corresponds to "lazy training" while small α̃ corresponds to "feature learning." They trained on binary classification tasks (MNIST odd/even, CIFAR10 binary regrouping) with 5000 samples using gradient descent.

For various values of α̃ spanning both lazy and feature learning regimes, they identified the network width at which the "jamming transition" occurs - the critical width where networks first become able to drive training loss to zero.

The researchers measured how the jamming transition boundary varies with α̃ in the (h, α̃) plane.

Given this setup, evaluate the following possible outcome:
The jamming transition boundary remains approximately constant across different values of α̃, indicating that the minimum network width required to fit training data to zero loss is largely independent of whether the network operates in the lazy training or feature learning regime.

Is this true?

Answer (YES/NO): NO